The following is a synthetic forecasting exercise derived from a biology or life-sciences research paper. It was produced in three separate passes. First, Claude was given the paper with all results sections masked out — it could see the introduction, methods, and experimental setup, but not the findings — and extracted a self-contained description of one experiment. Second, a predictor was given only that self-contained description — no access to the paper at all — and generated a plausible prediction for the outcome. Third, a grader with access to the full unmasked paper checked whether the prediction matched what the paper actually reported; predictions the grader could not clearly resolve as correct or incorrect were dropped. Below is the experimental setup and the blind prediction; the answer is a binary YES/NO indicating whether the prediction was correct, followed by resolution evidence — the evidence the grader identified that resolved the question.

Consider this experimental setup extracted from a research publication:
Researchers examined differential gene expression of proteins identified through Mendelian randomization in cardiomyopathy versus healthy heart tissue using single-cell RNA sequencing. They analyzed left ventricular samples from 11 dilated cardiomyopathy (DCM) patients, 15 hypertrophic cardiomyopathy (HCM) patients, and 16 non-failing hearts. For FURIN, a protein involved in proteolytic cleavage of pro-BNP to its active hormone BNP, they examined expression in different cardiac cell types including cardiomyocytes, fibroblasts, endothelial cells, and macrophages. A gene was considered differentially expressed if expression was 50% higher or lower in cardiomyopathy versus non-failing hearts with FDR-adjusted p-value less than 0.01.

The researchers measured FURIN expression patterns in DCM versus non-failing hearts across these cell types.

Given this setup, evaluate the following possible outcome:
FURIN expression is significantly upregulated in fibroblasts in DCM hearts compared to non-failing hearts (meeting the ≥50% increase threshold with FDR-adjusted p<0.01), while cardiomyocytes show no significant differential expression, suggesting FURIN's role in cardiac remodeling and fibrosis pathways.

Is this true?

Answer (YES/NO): NO